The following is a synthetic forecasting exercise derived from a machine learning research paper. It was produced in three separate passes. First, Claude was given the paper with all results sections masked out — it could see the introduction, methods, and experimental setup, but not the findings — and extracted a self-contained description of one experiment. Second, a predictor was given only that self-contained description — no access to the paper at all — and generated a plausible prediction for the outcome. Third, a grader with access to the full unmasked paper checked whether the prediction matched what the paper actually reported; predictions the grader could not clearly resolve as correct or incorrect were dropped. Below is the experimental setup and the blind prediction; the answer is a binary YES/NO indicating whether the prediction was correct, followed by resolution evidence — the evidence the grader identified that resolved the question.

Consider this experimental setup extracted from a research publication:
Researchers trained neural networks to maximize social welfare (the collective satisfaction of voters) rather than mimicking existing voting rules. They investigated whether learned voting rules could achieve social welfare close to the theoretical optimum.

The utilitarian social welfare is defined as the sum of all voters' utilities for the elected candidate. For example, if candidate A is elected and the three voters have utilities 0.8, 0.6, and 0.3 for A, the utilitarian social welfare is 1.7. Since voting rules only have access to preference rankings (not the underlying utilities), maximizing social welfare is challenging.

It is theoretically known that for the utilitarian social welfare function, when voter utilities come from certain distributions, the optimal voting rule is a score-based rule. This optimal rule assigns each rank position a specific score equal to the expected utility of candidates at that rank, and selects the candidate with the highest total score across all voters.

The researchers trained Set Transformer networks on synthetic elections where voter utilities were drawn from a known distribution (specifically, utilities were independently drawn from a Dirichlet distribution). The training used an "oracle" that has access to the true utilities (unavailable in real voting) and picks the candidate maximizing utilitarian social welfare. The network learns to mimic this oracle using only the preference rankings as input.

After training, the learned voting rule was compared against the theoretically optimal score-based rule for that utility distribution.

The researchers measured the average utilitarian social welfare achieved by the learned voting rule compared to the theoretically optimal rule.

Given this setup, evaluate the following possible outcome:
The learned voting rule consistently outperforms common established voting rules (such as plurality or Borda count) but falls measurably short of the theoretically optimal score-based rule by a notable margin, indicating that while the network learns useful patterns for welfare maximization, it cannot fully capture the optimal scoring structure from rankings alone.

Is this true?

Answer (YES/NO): NO